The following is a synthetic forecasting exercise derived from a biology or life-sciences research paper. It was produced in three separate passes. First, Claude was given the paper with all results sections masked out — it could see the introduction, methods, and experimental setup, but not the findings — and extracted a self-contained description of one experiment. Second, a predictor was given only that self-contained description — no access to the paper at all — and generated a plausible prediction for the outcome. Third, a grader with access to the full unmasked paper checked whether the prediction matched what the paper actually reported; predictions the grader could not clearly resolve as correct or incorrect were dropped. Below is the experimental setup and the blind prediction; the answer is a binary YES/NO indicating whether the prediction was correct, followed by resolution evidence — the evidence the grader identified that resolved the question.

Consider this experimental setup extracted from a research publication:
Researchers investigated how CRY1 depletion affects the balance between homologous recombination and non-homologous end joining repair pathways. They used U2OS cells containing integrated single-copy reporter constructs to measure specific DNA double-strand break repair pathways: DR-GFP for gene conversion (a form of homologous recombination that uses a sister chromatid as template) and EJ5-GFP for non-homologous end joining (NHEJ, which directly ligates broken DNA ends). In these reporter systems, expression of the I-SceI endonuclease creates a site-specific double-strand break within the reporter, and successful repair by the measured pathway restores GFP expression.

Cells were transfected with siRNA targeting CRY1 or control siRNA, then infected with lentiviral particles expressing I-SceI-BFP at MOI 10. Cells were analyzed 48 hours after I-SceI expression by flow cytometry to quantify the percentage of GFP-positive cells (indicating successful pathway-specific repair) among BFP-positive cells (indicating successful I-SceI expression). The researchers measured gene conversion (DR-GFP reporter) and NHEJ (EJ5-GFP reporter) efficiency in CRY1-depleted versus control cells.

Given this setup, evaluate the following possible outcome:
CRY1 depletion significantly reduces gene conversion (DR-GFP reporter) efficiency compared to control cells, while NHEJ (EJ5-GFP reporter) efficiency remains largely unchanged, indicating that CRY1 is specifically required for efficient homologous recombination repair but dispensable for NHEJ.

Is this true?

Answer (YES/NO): NO